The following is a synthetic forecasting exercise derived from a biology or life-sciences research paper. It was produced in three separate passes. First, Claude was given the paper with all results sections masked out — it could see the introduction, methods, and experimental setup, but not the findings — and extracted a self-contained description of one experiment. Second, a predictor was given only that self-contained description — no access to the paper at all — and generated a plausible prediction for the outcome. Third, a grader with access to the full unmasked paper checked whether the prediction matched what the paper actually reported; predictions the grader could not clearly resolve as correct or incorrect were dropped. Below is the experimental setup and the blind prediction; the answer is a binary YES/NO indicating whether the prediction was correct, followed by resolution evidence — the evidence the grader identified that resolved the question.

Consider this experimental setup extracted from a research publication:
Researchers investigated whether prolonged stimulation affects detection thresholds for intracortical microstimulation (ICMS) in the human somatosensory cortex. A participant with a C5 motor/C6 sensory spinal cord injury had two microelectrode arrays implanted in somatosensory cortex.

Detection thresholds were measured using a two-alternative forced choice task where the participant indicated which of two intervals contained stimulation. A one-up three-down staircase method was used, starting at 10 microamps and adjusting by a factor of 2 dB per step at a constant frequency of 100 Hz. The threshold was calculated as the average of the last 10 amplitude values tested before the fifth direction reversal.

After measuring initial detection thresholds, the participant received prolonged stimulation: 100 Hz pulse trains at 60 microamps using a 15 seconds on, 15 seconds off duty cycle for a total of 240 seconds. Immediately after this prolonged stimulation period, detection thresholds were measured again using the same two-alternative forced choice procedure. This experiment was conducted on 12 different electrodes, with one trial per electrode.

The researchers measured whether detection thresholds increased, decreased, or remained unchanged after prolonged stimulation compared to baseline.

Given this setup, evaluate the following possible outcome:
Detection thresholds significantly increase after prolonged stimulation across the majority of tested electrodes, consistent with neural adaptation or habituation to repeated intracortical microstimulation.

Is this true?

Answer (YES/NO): NO